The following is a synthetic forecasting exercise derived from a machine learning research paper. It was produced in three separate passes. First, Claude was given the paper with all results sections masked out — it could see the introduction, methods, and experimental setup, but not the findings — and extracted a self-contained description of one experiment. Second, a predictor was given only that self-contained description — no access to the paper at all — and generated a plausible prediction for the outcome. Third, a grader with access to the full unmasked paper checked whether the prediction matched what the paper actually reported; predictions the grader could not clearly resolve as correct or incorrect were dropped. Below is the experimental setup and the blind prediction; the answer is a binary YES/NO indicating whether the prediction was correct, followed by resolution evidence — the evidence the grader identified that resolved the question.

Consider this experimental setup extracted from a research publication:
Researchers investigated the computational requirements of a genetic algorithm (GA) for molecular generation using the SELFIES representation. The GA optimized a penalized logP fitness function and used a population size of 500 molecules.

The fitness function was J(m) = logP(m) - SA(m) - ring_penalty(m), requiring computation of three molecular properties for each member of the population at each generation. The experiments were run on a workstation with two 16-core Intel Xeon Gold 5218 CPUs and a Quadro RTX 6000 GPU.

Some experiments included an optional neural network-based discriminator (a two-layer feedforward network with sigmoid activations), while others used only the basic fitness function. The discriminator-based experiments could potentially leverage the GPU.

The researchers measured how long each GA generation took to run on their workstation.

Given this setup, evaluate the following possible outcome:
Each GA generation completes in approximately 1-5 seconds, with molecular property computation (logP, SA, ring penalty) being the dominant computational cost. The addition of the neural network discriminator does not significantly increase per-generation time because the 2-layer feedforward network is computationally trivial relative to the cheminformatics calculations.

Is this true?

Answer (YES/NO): NO